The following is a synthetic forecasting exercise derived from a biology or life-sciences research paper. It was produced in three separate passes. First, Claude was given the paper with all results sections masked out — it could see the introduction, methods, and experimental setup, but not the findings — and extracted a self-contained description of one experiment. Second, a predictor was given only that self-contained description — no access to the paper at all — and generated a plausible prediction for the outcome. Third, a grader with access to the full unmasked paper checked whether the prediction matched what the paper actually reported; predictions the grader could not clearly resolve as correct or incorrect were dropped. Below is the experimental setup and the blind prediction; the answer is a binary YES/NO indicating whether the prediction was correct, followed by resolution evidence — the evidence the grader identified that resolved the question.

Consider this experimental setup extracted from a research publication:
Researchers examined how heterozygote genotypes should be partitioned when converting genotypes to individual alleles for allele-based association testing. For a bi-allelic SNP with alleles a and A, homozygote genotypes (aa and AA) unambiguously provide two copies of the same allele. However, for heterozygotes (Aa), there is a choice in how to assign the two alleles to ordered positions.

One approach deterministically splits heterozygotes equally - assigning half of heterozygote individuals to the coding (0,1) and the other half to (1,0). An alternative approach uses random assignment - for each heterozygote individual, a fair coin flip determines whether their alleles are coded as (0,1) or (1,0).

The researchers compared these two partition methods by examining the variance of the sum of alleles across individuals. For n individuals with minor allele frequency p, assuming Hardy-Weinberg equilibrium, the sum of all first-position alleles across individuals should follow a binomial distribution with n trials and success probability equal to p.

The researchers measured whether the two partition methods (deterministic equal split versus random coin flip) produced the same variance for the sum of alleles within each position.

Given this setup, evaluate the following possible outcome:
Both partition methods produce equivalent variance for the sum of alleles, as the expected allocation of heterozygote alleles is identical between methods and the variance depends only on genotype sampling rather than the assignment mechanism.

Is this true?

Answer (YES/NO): NO